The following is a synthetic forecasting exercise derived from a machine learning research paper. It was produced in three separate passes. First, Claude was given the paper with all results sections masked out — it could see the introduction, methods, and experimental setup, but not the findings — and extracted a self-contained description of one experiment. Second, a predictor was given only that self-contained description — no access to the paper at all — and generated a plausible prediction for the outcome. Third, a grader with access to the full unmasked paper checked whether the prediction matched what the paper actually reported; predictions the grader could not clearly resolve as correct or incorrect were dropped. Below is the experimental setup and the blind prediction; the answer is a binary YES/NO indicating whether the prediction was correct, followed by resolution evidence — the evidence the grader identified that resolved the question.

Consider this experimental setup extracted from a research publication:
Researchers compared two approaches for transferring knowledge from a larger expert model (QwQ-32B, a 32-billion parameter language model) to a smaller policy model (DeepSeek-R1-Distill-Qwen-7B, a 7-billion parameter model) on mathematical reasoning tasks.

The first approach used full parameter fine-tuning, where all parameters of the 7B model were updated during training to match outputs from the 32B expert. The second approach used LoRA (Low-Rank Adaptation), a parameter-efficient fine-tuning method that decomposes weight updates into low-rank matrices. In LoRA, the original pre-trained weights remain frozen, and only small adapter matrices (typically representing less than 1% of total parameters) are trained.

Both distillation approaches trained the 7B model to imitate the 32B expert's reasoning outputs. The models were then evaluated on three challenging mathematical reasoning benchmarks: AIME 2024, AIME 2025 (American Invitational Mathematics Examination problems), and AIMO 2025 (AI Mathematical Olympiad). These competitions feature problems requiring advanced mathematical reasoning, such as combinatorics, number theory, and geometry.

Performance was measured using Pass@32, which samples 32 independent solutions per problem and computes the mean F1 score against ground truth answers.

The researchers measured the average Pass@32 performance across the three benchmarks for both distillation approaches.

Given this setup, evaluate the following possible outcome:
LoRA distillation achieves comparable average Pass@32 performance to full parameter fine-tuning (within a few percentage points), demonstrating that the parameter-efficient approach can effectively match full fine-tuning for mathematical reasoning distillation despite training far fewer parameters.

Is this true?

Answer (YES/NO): NO